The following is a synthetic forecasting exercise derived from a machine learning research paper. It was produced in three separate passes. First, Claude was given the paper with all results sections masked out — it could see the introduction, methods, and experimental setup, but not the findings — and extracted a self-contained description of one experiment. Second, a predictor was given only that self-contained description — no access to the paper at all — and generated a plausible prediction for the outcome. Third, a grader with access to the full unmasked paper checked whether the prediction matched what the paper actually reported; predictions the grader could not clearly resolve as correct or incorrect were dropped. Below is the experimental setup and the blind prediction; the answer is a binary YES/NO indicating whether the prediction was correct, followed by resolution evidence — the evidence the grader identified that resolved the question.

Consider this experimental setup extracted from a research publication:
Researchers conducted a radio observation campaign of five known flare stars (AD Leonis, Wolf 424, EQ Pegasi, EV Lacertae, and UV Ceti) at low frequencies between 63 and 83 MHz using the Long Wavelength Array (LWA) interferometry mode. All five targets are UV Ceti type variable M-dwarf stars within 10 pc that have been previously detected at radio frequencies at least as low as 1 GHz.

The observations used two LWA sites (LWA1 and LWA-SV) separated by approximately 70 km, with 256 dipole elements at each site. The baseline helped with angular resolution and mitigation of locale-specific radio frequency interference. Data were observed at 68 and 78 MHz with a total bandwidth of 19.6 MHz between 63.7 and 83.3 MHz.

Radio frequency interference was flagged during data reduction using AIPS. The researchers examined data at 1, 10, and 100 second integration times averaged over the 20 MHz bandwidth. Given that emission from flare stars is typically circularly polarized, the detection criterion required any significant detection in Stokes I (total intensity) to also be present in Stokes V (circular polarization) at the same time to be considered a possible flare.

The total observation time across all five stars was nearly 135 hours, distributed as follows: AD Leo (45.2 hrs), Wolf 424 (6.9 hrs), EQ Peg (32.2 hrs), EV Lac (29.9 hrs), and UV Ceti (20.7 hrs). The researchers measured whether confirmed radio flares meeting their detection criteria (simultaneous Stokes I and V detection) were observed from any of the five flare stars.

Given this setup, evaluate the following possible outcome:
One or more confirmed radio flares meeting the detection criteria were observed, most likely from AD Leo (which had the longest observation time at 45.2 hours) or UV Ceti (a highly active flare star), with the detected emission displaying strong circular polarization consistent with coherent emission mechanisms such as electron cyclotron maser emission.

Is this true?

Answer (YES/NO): NO